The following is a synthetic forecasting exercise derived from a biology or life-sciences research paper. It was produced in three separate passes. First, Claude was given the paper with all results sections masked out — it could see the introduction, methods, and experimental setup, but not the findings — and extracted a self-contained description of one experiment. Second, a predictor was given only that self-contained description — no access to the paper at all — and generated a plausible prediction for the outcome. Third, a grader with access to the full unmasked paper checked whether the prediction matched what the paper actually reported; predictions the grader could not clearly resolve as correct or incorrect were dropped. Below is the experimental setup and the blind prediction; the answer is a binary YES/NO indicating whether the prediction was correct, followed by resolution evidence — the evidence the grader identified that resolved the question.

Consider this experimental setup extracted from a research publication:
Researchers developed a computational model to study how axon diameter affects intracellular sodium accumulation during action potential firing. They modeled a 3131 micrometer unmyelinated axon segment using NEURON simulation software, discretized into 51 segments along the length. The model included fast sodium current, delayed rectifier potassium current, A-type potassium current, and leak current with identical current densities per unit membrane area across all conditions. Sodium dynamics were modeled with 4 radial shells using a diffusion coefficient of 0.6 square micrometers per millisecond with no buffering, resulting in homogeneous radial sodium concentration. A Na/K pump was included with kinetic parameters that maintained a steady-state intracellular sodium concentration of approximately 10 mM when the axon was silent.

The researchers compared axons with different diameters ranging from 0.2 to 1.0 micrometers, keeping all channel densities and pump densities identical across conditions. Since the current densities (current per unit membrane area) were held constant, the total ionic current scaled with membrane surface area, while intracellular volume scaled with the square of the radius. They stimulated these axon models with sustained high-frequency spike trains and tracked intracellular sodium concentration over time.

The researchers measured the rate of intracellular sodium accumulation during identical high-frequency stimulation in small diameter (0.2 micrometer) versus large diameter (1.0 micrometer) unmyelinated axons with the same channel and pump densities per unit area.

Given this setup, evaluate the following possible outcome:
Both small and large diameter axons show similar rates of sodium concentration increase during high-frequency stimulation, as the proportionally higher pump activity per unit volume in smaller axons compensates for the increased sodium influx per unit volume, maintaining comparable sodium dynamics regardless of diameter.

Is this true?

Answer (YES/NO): NO